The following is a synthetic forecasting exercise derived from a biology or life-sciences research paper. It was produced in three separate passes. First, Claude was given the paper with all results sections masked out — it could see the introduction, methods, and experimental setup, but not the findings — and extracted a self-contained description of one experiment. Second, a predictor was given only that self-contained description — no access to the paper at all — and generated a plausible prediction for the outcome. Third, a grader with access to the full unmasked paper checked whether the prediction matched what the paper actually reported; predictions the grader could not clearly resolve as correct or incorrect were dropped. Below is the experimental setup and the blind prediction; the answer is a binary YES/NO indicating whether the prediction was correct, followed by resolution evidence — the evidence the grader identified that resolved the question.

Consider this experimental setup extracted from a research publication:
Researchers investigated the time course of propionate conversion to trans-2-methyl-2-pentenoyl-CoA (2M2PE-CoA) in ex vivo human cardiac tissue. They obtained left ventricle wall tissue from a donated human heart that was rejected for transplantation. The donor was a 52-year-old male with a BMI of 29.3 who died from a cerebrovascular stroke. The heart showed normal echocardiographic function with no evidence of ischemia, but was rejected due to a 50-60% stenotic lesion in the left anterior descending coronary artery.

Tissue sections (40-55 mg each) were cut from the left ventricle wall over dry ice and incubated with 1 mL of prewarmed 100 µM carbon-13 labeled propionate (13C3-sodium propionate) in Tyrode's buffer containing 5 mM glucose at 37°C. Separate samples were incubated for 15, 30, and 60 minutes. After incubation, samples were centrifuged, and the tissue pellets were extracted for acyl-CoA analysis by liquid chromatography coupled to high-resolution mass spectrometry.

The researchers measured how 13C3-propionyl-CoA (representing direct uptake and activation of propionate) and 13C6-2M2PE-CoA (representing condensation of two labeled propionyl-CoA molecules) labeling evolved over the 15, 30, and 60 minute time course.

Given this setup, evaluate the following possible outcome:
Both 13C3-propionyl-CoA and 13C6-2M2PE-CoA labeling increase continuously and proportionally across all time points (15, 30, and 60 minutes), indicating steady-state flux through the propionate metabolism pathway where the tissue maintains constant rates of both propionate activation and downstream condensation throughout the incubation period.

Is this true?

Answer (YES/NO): NO